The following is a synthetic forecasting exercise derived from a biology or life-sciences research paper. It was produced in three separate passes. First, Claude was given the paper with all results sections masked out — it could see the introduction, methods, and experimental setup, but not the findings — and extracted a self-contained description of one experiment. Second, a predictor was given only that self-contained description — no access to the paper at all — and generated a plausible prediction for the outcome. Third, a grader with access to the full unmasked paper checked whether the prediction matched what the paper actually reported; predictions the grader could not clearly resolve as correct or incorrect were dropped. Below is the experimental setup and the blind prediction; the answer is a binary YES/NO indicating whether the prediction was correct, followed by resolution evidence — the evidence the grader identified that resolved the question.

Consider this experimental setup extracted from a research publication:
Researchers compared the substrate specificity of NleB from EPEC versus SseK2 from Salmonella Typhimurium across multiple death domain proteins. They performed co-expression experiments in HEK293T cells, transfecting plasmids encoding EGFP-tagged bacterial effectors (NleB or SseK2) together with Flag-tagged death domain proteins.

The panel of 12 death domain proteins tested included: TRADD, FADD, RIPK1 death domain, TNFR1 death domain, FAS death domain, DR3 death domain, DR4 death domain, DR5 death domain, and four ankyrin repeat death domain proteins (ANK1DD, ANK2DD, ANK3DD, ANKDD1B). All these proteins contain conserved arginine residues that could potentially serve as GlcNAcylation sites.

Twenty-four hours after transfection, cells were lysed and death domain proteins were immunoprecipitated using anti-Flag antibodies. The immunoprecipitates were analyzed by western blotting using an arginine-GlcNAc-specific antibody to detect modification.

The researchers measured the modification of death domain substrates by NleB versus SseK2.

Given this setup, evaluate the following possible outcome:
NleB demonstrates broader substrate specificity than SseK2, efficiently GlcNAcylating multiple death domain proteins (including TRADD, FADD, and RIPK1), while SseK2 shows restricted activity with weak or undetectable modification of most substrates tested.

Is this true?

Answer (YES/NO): YES